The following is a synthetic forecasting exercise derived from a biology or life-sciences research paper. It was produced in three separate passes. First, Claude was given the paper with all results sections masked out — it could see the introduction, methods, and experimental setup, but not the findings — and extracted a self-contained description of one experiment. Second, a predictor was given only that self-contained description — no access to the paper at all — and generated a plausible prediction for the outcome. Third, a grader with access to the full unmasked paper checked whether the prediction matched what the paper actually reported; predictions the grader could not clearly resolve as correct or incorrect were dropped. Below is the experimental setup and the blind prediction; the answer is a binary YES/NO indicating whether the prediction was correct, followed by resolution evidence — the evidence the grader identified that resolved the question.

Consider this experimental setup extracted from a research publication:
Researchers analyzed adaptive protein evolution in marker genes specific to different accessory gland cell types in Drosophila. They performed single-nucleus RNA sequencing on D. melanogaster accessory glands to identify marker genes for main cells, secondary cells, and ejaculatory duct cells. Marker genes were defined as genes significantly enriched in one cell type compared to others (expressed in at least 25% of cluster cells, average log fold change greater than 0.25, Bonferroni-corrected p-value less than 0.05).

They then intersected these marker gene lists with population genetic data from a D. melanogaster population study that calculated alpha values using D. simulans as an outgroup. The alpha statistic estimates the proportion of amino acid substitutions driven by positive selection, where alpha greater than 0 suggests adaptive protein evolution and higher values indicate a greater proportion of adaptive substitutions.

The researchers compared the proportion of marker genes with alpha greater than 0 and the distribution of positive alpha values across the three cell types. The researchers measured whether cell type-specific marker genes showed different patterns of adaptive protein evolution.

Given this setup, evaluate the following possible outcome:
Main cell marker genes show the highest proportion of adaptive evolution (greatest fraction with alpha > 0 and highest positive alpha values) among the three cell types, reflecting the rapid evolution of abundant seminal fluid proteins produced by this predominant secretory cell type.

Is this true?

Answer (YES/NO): YES